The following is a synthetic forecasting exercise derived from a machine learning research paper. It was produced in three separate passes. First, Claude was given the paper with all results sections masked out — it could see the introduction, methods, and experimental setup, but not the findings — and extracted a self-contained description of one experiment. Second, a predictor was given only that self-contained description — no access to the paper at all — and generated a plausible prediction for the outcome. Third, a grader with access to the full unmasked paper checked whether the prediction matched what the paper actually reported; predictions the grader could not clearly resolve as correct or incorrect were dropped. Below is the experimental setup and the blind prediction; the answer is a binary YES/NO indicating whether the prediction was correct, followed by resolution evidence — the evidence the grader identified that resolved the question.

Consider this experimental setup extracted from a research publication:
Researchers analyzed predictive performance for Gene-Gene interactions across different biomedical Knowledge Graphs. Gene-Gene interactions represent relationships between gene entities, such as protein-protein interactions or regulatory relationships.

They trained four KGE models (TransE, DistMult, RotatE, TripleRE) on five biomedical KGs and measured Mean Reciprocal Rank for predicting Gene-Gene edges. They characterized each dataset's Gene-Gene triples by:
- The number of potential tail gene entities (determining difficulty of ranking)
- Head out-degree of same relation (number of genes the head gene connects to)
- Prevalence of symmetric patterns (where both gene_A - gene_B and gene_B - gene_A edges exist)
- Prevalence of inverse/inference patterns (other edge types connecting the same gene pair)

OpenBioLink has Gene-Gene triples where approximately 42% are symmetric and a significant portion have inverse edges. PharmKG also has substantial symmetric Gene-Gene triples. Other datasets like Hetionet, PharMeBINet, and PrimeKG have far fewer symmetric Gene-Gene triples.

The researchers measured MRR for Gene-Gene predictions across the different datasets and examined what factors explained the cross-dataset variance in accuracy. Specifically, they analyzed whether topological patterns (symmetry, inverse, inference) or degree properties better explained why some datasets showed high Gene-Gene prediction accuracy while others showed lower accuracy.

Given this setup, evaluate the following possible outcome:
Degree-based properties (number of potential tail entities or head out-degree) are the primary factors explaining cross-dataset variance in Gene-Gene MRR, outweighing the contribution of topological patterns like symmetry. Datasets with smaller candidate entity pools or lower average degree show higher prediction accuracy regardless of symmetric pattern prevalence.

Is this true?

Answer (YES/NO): NO